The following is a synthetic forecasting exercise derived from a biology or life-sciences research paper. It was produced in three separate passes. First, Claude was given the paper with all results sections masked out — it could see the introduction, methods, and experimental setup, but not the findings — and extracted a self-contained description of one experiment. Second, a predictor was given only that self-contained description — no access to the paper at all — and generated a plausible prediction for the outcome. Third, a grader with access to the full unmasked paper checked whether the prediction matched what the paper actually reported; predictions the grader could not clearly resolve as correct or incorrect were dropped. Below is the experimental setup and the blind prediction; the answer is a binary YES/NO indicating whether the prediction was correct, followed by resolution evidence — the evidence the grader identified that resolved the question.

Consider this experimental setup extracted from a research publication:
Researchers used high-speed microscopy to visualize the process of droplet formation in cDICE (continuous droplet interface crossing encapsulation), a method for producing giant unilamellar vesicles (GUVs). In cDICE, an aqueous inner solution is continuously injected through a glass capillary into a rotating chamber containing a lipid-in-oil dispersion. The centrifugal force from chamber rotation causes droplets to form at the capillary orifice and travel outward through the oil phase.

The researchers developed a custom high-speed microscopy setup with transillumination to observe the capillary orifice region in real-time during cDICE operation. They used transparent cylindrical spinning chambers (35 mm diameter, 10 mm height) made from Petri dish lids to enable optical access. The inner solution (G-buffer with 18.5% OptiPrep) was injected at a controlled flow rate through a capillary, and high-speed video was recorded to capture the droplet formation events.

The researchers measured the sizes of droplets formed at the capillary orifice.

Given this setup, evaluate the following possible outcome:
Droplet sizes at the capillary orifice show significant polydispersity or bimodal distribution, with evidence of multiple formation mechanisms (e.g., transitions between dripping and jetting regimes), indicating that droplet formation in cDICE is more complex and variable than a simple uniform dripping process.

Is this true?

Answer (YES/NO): YES